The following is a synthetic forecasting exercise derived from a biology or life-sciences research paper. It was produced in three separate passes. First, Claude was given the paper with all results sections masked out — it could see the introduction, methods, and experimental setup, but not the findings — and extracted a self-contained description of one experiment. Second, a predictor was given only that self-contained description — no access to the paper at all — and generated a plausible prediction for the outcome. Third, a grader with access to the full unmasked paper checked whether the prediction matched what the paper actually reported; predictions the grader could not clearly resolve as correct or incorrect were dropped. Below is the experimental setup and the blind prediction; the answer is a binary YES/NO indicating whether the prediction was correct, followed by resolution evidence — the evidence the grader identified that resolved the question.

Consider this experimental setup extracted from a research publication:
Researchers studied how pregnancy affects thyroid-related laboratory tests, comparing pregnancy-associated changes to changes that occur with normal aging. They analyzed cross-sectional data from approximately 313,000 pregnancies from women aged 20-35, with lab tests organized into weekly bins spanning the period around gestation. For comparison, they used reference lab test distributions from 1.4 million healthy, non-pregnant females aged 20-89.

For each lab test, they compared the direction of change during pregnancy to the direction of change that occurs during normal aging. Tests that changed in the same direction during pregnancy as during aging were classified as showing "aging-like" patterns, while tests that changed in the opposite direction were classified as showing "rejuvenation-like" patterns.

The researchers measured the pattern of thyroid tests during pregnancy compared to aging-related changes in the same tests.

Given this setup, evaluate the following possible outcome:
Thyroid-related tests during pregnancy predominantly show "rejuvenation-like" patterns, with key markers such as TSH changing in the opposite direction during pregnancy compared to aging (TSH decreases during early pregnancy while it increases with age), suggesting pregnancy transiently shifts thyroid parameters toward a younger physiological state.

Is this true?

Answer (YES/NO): NO